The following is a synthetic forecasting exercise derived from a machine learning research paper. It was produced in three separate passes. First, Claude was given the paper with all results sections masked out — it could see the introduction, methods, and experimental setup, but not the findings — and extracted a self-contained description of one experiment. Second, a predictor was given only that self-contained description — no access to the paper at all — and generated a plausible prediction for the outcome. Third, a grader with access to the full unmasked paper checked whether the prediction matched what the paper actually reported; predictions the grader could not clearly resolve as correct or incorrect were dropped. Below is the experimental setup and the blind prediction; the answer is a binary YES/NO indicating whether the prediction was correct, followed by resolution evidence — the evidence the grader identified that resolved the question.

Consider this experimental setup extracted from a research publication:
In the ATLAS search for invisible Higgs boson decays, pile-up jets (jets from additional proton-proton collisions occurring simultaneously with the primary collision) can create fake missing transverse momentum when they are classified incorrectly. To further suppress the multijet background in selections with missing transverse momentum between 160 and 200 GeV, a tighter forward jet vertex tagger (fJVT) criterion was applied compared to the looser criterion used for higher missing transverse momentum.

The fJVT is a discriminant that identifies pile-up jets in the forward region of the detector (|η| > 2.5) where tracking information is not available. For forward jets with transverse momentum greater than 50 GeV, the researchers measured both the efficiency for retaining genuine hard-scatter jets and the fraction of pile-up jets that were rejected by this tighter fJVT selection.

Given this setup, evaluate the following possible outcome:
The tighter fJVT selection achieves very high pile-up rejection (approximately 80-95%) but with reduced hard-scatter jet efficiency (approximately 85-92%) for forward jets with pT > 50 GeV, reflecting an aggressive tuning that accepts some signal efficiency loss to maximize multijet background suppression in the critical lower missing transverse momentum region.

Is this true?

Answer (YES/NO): NO